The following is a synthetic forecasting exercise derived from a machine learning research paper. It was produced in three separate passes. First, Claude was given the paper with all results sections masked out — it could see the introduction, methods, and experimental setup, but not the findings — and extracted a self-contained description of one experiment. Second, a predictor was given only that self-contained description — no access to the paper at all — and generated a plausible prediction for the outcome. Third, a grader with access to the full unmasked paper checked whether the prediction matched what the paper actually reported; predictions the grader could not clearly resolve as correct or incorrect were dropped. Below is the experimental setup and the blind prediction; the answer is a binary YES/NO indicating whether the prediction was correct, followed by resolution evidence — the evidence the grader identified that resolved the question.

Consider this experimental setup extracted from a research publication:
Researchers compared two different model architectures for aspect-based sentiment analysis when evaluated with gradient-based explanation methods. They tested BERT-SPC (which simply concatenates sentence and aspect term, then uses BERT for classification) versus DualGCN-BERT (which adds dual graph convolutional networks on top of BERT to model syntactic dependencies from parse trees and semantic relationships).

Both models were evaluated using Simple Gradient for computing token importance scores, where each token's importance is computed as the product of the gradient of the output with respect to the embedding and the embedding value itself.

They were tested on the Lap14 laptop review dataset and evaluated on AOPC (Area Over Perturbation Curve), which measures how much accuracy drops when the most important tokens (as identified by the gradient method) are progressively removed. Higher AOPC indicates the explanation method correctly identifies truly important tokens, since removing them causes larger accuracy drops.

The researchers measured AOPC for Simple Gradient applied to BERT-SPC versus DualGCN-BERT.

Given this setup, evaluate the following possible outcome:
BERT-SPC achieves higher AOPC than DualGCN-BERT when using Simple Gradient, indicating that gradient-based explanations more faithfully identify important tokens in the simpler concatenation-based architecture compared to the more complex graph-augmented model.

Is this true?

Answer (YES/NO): NO